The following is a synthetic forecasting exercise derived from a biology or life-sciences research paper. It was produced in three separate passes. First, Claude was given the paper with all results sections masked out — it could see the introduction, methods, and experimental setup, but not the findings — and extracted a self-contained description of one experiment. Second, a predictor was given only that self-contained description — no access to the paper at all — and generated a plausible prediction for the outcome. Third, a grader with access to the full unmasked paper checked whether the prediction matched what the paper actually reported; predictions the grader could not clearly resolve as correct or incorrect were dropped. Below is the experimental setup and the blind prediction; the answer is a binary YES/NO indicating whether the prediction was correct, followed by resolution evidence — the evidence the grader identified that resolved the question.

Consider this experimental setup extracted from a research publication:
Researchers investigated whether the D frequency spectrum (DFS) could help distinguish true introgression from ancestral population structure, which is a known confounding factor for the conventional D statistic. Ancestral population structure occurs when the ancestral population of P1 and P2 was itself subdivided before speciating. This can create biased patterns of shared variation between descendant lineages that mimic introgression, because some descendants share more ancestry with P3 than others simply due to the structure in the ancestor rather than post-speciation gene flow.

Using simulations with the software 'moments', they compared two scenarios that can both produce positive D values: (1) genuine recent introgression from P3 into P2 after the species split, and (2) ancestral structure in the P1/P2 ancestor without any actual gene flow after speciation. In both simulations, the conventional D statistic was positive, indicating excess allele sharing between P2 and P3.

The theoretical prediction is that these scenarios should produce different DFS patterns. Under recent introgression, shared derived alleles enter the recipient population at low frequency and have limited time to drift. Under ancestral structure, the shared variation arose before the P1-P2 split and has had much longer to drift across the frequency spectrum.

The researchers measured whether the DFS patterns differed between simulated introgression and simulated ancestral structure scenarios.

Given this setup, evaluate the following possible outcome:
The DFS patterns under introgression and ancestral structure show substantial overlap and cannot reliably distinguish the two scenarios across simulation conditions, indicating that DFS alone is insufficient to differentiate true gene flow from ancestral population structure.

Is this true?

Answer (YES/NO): NO